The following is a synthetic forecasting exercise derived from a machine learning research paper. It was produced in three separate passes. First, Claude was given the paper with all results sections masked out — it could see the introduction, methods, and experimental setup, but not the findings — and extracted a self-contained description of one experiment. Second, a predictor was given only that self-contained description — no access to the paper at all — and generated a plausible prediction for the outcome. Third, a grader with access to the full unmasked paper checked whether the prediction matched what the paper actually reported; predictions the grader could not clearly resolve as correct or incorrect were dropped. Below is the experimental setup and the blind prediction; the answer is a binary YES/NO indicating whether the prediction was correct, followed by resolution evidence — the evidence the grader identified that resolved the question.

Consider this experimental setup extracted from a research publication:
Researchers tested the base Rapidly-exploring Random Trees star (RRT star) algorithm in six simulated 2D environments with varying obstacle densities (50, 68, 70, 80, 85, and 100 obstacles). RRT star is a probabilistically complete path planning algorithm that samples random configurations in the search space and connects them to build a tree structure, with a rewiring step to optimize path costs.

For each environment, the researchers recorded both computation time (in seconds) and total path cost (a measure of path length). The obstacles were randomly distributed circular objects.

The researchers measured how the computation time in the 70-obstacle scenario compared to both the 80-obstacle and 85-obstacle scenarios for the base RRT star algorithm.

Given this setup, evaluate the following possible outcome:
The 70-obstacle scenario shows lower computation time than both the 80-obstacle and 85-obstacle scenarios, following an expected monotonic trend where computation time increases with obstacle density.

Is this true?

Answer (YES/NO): NO